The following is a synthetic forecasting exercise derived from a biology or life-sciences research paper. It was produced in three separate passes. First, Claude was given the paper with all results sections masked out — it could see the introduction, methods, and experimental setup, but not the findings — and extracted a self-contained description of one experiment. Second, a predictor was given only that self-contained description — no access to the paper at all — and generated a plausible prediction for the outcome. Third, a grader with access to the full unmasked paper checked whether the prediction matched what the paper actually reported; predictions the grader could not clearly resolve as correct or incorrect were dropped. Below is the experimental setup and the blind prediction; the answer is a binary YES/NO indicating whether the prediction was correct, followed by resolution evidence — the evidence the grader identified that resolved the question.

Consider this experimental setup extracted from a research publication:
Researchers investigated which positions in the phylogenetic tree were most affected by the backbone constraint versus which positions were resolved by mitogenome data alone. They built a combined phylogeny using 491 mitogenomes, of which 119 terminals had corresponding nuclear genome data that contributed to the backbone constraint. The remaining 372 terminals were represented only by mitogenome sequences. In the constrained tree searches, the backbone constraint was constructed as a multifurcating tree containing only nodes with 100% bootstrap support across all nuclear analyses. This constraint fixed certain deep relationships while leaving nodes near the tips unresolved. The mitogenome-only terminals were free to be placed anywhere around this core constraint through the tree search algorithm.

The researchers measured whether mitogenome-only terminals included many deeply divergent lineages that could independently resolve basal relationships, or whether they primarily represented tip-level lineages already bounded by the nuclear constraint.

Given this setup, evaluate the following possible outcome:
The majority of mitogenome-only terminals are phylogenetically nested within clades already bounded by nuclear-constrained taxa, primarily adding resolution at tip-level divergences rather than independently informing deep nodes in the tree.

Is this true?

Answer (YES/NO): YES